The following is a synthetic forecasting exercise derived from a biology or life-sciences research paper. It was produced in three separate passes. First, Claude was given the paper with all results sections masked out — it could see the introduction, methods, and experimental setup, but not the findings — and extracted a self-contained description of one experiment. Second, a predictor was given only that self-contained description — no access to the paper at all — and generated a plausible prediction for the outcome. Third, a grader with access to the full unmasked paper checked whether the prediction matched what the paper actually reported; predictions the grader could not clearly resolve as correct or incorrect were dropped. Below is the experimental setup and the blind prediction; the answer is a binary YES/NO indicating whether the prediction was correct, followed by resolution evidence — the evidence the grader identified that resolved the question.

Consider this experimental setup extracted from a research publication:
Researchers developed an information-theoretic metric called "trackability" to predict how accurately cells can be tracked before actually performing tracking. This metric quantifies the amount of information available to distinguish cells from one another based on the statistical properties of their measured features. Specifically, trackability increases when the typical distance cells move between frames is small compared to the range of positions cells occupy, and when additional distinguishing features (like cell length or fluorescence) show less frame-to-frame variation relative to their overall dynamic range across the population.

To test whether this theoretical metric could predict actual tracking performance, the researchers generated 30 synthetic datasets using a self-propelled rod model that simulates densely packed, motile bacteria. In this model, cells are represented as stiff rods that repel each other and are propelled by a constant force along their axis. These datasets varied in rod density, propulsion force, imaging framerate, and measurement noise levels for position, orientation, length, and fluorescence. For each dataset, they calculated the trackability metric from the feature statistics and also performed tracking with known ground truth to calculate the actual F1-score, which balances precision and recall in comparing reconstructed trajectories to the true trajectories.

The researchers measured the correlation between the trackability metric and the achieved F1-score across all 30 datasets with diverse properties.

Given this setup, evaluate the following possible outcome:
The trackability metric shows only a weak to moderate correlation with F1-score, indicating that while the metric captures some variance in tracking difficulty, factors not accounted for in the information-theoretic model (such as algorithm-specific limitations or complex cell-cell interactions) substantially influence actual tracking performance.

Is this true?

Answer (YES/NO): NO